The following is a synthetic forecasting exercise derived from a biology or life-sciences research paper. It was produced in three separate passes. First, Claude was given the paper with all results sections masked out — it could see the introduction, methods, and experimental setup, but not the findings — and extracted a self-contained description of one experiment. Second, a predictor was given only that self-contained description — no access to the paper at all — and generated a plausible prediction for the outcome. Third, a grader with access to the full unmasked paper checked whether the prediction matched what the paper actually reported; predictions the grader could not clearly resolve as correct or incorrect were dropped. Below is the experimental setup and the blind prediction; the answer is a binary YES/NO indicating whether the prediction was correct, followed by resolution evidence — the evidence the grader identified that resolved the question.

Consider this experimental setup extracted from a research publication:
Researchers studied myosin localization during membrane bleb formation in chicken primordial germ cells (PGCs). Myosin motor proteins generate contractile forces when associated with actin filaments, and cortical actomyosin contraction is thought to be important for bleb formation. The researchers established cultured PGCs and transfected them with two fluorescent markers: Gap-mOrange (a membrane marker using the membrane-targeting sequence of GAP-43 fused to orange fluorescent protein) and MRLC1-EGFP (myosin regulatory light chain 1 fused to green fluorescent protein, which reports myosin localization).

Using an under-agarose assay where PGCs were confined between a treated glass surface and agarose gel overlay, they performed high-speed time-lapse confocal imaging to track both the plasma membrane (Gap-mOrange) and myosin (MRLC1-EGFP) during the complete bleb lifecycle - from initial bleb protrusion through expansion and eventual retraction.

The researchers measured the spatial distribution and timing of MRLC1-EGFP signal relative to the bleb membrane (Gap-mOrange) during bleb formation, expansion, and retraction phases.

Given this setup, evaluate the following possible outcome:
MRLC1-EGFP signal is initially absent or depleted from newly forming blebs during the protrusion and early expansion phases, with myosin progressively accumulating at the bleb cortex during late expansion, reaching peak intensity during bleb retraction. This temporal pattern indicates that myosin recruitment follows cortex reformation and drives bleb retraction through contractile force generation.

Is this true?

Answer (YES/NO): NO